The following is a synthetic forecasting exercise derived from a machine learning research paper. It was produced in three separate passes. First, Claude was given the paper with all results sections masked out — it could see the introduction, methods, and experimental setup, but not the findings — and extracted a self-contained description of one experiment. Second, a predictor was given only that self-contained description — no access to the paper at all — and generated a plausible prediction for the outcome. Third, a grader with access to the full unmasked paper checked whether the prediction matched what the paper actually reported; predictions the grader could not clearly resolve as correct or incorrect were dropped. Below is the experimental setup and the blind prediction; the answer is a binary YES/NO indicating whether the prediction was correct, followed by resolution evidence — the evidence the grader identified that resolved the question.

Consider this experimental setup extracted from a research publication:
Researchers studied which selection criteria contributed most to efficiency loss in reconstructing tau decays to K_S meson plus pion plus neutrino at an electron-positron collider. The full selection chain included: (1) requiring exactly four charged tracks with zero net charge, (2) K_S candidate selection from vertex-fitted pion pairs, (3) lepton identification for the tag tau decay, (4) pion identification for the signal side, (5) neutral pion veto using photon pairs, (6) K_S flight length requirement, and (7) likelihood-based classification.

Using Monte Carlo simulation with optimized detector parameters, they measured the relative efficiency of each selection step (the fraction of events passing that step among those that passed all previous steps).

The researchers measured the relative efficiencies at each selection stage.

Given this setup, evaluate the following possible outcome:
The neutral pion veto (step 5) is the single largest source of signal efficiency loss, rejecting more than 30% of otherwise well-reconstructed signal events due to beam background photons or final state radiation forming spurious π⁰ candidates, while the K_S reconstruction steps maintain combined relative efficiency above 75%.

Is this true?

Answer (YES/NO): NO